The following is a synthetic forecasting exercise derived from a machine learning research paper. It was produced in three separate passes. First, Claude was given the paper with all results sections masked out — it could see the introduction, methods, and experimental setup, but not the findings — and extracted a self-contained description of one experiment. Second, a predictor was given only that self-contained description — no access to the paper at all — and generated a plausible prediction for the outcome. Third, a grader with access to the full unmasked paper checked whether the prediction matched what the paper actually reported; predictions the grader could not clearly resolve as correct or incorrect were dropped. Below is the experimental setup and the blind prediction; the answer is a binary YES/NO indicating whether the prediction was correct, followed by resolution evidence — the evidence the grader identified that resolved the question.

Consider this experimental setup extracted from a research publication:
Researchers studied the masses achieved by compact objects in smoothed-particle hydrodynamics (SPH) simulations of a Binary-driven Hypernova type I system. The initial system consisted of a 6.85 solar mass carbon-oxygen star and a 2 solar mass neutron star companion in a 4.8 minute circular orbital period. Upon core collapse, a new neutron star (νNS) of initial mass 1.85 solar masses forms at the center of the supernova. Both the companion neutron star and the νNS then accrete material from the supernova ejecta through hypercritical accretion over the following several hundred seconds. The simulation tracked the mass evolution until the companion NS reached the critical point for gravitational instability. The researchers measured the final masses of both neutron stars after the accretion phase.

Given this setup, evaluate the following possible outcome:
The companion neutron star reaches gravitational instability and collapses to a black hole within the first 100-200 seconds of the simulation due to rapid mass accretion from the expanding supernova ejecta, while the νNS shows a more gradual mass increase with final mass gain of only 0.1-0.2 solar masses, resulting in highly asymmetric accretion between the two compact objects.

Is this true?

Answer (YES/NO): NO